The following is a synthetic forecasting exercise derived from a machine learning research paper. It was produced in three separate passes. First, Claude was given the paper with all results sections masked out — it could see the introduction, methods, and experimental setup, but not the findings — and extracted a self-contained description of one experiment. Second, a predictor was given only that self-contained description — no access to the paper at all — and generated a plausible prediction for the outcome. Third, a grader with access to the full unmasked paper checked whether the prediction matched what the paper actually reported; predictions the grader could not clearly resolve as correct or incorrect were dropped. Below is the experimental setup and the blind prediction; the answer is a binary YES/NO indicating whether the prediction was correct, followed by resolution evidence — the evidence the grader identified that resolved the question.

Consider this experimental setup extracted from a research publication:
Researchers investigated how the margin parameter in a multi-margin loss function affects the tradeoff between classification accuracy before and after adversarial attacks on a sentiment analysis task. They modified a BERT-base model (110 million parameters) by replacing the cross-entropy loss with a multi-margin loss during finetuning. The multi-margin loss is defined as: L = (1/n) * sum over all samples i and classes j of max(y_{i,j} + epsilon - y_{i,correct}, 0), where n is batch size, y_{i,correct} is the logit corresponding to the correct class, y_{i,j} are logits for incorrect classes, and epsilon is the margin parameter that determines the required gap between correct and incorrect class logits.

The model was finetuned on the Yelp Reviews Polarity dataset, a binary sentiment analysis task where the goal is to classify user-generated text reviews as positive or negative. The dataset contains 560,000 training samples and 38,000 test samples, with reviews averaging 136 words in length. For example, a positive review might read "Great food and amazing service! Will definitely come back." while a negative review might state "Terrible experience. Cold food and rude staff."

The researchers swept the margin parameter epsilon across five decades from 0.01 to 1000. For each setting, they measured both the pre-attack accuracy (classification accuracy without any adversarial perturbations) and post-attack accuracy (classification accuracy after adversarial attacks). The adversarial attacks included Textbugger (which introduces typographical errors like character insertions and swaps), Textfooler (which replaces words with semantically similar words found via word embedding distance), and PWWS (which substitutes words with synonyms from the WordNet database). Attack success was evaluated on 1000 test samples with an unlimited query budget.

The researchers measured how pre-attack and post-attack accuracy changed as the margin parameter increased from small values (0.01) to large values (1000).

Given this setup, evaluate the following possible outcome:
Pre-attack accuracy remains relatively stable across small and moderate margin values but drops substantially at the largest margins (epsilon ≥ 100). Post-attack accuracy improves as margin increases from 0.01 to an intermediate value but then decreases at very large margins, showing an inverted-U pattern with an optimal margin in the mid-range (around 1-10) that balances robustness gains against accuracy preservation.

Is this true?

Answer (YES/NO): NO